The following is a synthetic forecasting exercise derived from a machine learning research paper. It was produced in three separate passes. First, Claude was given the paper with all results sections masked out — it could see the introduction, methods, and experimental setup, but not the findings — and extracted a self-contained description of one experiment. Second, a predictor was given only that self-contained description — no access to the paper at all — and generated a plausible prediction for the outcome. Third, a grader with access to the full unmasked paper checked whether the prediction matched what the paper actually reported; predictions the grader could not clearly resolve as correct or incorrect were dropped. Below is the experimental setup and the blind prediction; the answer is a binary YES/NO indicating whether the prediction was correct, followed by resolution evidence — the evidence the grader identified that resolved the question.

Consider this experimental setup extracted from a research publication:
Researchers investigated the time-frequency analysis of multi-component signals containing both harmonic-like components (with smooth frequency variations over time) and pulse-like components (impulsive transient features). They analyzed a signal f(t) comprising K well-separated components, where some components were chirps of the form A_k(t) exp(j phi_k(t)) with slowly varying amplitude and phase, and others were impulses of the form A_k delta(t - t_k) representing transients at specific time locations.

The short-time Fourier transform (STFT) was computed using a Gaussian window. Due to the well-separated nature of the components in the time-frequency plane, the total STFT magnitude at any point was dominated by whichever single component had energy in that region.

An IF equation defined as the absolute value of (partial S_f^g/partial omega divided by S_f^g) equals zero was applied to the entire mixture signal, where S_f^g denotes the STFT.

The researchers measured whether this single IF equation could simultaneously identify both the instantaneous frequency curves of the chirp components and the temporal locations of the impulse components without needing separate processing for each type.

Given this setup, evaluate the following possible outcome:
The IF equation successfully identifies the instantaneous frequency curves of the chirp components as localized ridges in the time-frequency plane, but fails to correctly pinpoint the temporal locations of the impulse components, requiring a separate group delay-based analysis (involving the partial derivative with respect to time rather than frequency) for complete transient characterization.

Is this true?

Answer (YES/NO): NO